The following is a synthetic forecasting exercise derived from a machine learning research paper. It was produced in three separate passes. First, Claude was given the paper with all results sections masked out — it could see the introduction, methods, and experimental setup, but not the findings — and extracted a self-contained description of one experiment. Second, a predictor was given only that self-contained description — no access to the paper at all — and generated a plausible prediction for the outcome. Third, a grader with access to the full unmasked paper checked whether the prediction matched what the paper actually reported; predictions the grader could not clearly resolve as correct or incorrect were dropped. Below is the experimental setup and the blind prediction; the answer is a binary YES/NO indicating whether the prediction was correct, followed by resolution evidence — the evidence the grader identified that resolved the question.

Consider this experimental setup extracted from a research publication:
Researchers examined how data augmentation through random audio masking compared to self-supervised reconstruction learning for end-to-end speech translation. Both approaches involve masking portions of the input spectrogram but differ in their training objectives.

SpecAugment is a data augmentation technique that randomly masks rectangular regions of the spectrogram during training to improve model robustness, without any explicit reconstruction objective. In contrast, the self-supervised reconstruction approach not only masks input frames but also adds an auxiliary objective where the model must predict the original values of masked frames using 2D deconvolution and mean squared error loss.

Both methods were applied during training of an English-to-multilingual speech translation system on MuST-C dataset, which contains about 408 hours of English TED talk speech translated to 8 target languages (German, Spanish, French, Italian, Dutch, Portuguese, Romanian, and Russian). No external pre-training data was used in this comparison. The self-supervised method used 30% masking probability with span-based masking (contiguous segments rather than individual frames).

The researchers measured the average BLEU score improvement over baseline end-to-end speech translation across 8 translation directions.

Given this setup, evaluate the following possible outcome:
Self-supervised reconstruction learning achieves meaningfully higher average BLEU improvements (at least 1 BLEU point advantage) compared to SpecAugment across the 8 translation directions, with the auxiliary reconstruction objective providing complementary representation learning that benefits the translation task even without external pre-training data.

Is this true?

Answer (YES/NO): NO